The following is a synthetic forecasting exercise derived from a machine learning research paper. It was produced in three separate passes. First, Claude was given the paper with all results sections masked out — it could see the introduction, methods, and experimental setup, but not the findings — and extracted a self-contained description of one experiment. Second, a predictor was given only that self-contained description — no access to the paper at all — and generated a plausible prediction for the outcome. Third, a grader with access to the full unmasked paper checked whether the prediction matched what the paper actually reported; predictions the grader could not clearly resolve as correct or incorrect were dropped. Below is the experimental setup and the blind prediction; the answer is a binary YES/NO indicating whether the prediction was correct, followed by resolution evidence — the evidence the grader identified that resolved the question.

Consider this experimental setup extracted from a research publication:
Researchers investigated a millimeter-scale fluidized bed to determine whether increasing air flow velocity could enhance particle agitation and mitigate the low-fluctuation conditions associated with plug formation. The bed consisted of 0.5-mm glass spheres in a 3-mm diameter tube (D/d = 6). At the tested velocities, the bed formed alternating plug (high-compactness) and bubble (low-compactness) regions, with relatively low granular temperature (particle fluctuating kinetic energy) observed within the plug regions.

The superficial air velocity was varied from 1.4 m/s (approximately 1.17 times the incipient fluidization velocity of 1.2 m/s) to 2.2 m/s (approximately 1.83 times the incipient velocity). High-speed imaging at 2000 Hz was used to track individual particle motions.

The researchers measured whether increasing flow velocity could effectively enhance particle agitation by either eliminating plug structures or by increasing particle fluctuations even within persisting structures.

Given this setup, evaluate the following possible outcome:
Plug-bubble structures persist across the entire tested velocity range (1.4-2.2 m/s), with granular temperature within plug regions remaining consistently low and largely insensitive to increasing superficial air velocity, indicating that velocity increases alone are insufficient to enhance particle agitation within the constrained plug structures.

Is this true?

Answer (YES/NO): NO